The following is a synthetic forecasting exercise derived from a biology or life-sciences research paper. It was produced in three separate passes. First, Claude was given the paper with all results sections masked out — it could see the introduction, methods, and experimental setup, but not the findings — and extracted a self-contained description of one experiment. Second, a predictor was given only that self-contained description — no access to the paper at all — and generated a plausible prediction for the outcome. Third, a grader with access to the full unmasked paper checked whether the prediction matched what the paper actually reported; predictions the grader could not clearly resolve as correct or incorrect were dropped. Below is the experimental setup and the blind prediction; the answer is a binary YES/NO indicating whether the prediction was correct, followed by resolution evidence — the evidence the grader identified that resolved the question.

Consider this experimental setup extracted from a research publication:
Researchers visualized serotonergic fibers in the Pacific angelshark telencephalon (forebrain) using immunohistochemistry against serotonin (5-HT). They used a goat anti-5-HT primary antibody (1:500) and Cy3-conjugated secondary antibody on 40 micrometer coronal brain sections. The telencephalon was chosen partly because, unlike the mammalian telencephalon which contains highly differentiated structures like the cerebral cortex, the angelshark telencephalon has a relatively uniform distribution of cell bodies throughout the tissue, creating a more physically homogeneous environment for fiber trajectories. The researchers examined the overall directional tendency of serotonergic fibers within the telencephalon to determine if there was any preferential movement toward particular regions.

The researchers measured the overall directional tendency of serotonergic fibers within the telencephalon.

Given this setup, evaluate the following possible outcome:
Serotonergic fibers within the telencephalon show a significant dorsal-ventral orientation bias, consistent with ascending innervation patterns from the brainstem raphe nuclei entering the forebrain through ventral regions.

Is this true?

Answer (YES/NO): NO